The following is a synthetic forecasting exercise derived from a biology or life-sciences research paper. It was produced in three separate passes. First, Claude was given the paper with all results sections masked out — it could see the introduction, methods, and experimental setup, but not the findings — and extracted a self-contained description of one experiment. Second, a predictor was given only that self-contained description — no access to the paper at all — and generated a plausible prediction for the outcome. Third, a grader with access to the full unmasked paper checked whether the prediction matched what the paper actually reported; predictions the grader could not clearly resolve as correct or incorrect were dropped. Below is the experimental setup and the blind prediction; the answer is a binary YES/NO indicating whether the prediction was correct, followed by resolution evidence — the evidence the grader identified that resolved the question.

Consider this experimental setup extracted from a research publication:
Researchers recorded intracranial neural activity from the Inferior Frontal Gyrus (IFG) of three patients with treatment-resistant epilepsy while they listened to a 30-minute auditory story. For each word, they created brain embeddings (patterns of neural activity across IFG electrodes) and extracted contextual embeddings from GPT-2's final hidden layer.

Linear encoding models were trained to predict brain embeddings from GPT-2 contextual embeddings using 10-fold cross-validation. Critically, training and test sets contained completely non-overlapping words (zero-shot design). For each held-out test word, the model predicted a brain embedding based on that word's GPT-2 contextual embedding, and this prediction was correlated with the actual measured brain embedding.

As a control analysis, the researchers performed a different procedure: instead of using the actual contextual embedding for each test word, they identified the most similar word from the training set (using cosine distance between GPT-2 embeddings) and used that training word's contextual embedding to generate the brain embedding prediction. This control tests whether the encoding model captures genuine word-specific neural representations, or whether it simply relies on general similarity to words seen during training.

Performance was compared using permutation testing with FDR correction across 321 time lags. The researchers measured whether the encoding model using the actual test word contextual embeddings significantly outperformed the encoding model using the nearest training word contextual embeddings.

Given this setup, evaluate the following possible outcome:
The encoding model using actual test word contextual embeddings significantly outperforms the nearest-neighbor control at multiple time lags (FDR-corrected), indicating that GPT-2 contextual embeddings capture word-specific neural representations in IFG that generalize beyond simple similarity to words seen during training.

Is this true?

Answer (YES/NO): YES